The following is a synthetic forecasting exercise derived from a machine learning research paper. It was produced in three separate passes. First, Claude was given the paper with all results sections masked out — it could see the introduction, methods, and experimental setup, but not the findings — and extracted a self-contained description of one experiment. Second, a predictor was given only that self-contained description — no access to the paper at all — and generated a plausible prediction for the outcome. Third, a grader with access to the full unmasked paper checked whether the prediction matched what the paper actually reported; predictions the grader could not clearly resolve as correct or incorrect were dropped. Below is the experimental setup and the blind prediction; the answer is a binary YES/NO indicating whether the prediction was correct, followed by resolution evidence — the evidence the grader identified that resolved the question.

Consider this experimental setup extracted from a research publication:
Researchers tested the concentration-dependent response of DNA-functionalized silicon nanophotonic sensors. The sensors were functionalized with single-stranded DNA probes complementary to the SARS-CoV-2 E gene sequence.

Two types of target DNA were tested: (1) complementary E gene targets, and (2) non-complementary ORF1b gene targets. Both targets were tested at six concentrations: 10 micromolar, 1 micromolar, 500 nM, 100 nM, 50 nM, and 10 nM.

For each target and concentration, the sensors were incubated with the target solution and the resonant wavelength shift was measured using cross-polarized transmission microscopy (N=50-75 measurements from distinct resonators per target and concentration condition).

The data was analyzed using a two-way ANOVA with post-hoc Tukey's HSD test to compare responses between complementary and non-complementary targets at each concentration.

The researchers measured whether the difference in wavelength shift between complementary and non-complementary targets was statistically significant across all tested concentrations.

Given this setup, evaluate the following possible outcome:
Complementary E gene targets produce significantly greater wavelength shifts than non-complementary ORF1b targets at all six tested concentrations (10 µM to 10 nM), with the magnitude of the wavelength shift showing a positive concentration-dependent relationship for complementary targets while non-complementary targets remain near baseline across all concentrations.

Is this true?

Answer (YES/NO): YES